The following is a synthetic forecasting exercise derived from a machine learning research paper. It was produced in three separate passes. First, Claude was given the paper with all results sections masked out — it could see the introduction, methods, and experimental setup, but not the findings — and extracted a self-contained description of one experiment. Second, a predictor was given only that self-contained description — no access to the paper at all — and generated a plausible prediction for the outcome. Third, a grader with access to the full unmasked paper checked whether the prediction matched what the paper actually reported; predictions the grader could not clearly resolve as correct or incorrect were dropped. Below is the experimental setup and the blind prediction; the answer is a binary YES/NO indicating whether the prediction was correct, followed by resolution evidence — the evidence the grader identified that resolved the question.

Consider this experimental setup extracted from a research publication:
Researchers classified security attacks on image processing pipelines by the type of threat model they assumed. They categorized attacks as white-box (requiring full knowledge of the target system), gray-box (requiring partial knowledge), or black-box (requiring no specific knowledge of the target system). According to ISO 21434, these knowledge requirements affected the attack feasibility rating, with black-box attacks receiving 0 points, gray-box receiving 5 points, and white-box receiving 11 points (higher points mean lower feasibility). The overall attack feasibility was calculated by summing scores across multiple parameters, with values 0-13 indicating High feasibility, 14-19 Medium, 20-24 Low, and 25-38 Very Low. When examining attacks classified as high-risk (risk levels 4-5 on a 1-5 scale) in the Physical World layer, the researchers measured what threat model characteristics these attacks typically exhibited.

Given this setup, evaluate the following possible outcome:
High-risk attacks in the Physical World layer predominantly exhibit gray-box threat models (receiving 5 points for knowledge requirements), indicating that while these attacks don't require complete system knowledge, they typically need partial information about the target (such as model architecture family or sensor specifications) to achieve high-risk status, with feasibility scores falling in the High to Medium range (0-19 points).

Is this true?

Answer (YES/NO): NO